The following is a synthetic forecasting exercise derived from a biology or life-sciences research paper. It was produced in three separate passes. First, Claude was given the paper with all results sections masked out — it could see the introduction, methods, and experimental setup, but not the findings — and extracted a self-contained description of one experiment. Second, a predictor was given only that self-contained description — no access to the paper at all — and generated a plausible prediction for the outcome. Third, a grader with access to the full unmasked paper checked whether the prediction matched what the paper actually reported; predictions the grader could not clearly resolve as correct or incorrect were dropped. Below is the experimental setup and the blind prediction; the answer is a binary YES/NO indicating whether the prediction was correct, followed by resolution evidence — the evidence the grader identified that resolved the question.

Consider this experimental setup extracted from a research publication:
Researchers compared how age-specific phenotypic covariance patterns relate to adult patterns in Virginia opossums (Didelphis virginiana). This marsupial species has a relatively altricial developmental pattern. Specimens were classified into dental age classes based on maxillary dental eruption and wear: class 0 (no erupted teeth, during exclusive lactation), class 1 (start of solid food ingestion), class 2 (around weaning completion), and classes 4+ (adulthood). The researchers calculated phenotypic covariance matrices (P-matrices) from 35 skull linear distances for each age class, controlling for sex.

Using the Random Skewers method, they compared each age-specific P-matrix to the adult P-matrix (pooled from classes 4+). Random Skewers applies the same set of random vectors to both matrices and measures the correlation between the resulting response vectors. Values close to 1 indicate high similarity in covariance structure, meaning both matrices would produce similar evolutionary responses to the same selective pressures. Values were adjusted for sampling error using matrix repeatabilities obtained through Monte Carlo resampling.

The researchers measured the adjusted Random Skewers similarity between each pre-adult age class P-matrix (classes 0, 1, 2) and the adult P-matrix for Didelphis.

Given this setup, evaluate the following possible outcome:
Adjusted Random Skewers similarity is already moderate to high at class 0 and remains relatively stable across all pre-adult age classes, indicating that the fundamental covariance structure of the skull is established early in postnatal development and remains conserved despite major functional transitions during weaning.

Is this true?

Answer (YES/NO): YES